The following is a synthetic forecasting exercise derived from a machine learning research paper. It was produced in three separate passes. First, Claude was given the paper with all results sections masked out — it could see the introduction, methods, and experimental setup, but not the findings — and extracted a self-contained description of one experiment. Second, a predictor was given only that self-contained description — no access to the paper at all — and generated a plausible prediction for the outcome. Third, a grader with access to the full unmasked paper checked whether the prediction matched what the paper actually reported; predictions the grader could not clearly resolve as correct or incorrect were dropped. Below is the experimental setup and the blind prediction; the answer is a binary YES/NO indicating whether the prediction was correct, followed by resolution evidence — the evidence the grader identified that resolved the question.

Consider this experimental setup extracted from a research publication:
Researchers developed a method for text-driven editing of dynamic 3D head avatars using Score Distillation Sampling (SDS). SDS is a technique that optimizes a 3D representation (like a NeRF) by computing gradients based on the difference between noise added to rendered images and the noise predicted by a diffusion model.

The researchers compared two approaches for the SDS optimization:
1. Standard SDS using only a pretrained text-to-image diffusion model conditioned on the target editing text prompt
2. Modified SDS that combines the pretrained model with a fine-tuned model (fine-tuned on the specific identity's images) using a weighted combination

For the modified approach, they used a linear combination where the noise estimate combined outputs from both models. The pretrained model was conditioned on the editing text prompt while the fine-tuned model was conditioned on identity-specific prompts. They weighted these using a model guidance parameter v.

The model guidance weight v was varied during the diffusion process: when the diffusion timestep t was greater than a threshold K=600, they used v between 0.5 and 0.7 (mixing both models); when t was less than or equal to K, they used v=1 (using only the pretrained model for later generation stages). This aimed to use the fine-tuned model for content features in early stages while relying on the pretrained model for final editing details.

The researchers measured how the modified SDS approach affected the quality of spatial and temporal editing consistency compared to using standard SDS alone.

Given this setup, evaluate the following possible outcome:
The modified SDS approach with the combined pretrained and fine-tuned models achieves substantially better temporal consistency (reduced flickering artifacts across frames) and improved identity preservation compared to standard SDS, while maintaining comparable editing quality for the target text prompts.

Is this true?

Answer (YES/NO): NO